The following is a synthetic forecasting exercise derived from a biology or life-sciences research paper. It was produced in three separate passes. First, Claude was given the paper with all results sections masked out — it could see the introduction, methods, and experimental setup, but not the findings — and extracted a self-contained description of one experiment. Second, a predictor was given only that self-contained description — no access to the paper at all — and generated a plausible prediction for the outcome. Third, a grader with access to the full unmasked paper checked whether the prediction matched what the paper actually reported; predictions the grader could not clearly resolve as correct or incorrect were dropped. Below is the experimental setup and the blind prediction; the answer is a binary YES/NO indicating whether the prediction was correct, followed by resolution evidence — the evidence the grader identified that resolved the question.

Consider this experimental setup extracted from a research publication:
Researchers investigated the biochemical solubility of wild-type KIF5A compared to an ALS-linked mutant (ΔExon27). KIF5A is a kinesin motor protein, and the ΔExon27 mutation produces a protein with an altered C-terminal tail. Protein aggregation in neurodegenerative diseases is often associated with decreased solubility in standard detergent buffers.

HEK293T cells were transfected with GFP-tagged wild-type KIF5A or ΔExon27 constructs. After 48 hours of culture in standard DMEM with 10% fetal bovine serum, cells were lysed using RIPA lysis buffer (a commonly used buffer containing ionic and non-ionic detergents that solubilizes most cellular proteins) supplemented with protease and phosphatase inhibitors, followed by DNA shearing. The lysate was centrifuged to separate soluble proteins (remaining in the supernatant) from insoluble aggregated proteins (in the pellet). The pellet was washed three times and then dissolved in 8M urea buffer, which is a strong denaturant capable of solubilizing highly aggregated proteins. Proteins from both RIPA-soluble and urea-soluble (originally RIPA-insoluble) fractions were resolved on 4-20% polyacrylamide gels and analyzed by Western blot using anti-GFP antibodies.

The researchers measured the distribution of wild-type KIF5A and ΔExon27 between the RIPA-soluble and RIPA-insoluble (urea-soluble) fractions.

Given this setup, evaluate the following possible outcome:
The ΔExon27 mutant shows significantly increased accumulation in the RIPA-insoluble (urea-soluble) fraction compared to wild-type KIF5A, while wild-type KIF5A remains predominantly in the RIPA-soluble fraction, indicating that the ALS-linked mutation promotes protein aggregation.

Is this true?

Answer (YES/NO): YES